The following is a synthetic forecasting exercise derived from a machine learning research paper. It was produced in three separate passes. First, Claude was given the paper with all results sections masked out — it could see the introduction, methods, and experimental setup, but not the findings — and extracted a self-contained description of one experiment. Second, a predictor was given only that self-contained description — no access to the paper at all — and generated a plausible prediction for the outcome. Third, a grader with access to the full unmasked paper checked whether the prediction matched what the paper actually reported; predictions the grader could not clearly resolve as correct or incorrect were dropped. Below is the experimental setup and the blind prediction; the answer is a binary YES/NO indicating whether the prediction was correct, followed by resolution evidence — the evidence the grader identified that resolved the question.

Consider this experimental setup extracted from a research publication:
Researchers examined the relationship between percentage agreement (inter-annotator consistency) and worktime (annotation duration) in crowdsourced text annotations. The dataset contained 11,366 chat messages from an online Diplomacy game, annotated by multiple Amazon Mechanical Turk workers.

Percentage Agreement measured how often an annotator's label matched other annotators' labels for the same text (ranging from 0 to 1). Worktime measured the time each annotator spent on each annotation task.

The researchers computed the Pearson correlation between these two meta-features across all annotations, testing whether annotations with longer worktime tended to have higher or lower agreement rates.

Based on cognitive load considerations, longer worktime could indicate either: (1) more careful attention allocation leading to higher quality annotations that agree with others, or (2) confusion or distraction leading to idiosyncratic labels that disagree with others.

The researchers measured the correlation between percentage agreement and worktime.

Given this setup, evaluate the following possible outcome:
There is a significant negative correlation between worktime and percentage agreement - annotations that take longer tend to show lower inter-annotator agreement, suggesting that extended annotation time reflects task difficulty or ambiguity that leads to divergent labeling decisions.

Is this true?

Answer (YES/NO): NO